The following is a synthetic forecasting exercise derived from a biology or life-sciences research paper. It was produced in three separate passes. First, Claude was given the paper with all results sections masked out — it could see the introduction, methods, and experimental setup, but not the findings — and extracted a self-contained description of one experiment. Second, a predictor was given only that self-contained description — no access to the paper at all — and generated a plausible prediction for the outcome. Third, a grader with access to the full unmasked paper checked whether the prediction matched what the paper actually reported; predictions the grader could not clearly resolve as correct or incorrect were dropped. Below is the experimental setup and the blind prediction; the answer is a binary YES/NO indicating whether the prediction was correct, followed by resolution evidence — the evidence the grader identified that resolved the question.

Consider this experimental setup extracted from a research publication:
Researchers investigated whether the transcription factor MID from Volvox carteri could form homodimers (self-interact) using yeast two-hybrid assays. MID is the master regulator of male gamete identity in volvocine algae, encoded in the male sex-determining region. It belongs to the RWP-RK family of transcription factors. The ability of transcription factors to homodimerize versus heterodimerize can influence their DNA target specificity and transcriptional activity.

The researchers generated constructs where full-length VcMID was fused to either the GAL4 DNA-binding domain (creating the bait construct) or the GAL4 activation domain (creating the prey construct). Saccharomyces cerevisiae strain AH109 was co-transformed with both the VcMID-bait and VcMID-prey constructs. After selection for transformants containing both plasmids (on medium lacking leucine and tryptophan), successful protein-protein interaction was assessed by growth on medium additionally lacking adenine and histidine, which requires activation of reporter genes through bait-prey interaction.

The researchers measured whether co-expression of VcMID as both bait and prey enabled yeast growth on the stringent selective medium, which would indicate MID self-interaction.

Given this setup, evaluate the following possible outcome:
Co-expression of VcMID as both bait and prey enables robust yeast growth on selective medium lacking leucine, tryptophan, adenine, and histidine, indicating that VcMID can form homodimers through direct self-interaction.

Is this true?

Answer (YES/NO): NO